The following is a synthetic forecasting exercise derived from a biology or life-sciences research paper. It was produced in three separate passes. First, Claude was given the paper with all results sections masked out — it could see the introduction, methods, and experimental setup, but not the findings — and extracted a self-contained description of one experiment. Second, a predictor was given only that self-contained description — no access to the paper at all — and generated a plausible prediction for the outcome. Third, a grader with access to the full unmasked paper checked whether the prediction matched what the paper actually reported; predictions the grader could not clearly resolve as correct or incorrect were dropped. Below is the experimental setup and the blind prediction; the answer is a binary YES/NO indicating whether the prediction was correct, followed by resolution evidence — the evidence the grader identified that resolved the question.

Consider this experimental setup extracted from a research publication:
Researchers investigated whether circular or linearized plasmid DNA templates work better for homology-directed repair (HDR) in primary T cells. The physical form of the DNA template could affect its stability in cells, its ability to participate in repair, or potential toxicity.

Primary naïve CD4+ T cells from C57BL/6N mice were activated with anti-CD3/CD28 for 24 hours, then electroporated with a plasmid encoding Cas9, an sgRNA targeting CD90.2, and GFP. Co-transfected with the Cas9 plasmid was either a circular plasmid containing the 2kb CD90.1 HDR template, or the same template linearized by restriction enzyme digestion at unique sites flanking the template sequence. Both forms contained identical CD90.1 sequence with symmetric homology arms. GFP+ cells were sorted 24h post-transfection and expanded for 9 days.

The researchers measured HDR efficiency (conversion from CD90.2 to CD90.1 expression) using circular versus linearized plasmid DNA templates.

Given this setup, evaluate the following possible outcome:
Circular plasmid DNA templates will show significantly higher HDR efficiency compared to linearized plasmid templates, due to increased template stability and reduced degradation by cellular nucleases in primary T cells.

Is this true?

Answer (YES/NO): YES